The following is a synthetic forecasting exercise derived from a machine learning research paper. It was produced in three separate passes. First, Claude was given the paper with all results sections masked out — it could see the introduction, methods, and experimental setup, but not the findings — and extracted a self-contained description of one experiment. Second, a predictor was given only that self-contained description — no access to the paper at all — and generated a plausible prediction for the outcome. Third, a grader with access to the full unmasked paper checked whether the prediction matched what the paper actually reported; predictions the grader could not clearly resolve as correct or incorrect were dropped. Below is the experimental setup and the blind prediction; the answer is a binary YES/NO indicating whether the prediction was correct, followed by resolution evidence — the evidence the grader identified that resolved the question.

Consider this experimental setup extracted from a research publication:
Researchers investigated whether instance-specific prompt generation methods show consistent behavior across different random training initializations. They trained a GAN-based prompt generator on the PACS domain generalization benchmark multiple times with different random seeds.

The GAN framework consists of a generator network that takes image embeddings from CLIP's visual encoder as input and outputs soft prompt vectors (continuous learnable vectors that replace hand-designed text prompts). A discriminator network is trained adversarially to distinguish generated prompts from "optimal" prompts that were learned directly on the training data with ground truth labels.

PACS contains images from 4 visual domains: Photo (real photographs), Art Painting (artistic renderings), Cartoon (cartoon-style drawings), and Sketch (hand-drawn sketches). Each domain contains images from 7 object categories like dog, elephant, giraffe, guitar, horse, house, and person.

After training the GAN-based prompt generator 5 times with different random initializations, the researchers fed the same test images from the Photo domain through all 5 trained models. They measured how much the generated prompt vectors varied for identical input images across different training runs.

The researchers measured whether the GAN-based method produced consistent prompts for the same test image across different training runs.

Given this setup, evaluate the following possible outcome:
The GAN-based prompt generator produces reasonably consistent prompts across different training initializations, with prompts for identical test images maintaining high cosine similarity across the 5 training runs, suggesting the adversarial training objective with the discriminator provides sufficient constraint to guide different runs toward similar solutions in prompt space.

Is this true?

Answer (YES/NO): NO